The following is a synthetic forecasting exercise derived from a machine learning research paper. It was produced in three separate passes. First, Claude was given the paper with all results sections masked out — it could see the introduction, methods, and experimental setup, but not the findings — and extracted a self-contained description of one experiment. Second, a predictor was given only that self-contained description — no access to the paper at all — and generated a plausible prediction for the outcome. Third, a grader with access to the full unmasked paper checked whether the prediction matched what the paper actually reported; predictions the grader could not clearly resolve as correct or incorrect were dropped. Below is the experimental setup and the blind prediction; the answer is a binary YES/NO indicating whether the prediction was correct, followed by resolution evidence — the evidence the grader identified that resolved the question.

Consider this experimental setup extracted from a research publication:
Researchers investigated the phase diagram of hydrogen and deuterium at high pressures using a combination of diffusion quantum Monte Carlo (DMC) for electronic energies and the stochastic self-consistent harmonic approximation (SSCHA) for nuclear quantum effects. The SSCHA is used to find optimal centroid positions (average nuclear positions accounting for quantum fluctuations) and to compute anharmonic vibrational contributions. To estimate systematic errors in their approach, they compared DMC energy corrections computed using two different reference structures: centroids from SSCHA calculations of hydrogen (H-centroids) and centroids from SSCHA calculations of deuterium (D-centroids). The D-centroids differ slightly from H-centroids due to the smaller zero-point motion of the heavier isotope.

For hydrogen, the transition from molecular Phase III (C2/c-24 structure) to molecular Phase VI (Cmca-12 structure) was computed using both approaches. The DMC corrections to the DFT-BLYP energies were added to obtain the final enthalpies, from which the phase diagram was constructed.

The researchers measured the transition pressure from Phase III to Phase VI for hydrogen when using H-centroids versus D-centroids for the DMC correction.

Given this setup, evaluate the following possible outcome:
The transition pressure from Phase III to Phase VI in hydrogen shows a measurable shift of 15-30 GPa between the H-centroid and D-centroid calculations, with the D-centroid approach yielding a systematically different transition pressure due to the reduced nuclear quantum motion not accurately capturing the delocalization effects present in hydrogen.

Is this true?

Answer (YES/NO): YES